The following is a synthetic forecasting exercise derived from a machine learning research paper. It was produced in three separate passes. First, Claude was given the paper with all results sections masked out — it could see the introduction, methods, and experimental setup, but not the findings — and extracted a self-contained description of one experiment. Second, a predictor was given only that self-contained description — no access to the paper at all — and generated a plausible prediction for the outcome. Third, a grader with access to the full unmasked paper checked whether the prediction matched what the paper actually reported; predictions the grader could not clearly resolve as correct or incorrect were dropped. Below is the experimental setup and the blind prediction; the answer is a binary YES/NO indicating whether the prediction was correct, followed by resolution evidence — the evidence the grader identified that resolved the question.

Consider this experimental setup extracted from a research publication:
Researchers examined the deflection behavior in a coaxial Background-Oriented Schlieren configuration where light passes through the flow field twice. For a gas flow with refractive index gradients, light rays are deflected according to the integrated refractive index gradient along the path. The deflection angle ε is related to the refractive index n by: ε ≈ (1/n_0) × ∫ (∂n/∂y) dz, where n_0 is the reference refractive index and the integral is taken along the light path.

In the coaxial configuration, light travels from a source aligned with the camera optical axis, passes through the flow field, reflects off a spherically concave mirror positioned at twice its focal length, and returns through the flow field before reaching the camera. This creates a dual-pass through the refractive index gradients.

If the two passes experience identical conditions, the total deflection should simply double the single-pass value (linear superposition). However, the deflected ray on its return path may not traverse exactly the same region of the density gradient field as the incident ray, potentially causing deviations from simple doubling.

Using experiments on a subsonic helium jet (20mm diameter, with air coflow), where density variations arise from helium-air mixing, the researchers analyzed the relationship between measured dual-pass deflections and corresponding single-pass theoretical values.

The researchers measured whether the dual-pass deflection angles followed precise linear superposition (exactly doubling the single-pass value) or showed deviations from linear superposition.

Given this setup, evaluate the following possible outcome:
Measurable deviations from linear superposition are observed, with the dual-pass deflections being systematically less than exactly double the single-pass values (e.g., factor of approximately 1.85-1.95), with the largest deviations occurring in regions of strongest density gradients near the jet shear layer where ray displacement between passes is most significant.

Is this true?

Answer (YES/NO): YES